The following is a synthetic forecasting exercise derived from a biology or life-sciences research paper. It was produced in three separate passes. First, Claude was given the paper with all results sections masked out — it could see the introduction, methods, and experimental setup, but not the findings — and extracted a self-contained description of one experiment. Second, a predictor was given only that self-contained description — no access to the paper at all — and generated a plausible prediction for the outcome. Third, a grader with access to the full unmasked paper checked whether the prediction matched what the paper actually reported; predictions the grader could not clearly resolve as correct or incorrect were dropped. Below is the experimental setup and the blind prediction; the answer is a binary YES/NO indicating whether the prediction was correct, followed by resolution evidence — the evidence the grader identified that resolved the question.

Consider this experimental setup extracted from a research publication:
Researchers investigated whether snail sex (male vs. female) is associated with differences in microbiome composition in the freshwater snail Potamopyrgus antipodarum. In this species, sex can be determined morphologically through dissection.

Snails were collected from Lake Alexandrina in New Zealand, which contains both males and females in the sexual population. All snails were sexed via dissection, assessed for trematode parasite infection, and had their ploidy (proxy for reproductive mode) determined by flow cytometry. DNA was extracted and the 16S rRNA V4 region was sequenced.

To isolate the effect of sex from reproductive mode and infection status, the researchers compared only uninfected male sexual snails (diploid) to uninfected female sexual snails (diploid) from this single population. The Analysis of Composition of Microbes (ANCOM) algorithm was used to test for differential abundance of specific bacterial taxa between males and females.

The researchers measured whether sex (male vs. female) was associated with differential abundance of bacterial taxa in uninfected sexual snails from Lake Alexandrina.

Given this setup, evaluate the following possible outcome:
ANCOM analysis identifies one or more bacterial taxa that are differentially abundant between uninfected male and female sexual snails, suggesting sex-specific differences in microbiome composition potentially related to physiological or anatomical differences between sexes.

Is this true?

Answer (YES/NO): YES